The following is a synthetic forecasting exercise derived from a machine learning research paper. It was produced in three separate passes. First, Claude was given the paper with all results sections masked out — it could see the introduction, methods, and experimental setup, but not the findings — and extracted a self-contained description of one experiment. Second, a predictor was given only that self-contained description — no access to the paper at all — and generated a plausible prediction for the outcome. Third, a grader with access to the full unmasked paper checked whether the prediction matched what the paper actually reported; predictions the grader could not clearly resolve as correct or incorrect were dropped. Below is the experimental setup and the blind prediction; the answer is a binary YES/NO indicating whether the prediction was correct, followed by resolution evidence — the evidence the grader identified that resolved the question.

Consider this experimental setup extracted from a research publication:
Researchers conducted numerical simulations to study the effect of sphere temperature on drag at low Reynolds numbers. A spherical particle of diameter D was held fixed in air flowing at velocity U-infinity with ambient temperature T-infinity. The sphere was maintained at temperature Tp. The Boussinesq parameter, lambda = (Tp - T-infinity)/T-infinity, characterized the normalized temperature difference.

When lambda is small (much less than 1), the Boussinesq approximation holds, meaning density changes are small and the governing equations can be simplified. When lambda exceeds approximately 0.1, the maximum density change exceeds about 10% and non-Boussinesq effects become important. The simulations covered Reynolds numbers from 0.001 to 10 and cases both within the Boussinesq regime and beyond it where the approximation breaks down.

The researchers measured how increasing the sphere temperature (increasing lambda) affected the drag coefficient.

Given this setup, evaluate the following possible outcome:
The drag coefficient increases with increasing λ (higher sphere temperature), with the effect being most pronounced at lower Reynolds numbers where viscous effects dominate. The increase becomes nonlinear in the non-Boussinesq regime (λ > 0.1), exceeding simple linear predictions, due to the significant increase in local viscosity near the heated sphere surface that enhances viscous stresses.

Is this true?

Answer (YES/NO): NO